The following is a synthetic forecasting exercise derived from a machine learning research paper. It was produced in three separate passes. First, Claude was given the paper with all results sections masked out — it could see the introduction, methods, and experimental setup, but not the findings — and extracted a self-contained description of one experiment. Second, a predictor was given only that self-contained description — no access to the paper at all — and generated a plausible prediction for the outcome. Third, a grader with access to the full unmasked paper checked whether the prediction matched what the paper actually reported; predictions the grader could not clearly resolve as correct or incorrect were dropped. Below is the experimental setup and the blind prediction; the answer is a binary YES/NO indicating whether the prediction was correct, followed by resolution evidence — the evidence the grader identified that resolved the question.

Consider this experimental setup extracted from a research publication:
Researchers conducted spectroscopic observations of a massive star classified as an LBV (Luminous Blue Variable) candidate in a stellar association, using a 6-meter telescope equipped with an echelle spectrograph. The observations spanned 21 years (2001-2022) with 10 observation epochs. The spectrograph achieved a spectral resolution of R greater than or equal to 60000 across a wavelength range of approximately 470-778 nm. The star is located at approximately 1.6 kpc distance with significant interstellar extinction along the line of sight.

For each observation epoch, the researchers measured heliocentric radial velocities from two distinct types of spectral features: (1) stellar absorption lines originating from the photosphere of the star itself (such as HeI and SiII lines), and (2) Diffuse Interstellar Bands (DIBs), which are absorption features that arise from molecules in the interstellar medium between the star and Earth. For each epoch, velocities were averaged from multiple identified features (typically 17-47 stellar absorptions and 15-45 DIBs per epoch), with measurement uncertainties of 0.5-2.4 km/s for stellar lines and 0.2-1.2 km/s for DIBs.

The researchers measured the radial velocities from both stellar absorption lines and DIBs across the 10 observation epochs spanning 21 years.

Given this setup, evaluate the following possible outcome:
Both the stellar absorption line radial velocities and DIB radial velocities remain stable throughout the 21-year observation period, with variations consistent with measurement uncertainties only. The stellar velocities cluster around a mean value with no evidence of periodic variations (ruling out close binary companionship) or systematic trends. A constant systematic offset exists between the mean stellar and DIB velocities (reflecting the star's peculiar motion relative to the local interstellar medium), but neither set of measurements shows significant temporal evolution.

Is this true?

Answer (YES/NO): NO